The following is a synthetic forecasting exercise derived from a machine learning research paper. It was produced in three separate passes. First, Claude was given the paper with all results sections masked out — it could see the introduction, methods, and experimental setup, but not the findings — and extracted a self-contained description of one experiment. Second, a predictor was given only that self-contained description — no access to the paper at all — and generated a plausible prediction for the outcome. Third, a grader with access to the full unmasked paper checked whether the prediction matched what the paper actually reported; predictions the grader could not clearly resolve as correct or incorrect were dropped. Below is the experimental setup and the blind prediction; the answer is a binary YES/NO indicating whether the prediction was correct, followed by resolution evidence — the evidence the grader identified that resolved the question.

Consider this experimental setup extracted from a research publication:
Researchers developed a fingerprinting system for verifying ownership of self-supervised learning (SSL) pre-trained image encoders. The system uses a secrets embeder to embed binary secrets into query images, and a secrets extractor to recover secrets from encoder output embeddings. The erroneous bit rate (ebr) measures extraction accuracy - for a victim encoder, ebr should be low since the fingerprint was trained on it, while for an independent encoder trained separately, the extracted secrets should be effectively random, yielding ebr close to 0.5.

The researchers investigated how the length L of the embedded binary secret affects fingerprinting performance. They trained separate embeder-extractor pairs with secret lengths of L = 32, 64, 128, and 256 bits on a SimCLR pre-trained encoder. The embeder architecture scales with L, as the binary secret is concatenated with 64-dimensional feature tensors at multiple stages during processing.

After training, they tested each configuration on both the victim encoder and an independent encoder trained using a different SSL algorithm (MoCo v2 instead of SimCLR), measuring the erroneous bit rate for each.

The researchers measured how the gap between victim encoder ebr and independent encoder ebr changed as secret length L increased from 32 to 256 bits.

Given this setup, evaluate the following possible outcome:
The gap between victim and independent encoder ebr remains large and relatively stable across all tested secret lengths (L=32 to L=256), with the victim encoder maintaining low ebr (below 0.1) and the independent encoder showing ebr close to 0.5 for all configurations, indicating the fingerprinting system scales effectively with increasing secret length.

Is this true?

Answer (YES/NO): NO